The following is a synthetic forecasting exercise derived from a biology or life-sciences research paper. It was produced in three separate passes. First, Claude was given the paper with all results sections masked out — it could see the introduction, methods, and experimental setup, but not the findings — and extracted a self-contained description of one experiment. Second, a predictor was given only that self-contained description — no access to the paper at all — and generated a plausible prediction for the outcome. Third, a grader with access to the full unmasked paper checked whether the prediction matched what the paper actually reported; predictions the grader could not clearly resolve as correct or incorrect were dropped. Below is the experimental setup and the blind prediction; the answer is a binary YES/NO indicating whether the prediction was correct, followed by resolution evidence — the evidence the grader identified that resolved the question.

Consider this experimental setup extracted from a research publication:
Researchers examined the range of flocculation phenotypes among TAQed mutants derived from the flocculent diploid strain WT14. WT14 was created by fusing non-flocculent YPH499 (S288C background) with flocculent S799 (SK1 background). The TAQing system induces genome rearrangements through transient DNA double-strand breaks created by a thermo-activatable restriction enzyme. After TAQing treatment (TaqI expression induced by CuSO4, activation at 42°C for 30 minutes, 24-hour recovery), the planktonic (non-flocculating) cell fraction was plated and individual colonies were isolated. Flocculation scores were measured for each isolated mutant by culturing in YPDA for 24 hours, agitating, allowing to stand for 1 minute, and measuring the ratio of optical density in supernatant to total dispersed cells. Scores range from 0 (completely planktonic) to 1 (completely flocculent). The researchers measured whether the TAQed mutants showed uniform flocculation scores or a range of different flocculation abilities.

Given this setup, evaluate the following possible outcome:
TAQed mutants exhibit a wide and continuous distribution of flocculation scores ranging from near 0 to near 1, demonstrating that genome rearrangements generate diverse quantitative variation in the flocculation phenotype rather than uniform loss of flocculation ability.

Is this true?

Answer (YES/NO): NO